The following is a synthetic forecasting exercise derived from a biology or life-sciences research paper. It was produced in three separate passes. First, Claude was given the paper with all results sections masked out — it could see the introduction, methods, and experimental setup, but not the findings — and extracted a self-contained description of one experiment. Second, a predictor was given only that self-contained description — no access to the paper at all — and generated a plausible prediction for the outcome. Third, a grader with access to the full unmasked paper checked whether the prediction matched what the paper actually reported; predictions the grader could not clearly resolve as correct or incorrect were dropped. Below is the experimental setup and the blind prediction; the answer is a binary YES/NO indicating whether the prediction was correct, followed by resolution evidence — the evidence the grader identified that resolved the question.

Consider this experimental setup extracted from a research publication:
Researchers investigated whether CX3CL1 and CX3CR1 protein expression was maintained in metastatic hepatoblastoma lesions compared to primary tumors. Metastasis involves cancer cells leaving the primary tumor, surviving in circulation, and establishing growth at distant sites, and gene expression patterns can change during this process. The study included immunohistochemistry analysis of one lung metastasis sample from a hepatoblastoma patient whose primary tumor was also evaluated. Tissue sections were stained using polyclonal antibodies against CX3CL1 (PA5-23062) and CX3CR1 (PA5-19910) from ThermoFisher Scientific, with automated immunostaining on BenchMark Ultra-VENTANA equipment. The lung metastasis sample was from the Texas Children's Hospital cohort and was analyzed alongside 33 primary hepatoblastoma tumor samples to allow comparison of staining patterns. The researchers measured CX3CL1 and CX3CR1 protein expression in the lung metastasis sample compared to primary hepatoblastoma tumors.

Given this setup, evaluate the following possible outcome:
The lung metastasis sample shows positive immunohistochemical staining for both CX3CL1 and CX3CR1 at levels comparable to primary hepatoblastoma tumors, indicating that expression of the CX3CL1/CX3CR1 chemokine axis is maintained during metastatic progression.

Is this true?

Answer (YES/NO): YES